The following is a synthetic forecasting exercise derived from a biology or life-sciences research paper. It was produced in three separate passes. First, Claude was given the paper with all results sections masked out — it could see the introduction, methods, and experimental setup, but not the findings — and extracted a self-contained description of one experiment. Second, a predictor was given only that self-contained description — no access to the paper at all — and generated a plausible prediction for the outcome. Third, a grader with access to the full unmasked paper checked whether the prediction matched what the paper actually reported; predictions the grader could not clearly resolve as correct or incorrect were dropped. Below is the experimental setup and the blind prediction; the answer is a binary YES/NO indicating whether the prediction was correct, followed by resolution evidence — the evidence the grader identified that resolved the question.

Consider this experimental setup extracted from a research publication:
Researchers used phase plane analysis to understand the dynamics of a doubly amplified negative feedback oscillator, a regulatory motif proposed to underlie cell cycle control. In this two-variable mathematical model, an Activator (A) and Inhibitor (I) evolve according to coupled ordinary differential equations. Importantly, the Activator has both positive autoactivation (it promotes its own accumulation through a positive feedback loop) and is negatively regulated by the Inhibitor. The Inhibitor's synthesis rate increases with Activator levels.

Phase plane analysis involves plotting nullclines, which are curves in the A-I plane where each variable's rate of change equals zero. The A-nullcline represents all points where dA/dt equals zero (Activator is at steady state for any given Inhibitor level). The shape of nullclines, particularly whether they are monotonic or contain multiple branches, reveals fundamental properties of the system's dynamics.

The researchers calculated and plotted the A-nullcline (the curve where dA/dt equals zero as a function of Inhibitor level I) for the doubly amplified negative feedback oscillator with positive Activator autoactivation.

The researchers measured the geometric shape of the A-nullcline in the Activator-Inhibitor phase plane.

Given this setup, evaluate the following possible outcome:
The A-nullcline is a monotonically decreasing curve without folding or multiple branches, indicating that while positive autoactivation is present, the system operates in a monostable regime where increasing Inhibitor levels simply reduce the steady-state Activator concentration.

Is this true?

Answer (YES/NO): NO